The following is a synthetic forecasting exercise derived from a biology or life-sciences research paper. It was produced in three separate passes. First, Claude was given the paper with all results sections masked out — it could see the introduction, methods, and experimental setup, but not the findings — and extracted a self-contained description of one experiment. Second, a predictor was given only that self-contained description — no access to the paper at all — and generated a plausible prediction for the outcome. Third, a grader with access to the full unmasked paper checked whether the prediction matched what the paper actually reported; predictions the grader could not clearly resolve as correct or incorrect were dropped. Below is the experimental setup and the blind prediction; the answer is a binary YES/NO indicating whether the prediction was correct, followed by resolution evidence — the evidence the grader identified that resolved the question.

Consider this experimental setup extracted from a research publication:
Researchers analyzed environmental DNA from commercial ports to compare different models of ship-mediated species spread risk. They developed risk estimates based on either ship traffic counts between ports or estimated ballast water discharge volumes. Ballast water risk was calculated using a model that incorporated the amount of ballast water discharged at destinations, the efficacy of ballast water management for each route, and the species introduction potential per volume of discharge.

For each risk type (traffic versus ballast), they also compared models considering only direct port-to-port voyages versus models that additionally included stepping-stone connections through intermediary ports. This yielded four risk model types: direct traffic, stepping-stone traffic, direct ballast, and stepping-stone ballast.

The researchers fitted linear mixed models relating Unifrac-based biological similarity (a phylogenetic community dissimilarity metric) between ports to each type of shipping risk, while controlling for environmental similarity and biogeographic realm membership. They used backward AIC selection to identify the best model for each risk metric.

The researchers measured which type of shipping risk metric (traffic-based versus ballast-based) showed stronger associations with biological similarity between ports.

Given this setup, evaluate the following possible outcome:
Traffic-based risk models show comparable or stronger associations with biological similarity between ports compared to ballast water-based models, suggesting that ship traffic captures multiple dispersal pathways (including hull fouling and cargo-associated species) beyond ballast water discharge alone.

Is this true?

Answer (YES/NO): YES